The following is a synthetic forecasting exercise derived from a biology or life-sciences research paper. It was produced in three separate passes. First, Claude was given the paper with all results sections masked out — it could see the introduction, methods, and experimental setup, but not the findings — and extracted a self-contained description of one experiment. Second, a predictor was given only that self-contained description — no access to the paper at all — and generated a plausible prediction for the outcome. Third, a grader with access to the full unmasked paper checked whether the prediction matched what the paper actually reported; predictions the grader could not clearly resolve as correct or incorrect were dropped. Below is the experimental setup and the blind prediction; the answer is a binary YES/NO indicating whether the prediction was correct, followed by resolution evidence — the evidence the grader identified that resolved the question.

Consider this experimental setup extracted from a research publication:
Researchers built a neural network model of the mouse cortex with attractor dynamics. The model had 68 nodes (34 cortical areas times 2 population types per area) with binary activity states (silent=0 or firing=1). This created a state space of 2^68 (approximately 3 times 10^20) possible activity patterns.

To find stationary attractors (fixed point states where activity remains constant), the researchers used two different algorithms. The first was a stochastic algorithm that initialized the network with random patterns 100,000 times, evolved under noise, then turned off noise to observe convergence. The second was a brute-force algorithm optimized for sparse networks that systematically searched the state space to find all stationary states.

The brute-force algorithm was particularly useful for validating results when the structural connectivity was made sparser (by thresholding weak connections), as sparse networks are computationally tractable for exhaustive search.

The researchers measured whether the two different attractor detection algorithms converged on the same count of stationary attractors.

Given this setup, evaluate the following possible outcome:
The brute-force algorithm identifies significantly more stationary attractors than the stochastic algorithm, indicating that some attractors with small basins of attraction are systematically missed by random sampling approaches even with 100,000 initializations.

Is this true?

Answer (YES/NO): NO